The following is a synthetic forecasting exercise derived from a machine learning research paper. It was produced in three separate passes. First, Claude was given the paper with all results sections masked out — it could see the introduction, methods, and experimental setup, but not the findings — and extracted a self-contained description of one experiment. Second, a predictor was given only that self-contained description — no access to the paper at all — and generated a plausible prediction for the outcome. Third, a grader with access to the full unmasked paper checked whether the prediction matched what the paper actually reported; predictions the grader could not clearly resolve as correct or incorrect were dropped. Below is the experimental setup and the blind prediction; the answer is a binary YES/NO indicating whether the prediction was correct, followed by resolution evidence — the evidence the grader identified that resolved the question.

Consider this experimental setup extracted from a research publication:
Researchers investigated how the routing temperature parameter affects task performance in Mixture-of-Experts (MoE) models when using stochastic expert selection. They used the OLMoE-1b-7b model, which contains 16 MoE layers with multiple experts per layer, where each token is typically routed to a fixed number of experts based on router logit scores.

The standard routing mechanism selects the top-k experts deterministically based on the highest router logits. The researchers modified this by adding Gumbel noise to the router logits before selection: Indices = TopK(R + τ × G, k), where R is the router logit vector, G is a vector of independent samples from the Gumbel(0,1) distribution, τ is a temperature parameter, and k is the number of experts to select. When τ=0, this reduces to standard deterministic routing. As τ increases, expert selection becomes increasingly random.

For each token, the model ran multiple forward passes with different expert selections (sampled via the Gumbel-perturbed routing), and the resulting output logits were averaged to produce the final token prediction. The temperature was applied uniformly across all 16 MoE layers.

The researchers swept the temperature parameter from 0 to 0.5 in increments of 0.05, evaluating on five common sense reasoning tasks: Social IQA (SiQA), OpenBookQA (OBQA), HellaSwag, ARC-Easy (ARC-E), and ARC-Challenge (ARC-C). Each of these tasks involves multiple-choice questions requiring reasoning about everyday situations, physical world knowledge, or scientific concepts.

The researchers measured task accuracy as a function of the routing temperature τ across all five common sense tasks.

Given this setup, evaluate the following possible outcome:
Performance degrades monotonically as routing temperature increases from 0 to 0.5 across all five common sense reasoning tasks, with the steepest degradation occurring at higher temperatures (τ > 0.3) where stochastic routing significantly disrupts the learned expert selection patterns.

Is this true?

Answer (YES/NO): NO